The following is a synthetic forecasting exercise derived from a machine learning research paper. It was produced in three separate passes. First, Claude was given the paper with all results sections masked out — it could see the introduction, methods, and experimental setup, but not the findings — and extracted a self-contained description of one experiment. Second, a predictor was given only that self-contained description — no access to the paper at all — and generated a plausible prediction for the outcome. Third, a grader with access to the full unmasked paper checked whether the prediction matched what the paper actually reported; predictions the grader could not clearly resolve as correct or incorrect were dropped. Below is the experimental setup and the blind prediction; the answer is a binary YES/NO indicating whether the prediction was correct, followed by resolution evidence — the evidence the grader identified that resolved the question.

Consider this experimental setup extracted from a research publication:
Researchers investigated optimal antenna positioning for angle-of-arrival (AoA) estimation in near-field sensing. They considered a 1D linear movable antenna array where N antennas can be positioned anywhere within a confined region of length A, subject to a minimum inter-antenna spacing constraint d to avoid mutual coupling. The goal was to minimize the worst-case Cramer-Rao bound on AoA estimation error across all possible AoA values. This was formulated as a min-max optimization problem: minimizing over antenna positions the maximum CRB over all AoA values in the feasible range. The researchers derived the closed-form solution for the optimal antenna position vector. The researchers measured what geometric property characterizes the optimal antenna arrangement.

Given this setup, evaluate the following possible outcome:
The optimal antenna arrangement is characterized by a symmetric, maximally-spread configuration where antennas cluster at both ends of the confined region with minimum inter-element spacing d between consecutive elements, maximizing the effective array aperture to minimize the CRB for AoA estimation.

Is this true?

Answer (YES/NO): YES